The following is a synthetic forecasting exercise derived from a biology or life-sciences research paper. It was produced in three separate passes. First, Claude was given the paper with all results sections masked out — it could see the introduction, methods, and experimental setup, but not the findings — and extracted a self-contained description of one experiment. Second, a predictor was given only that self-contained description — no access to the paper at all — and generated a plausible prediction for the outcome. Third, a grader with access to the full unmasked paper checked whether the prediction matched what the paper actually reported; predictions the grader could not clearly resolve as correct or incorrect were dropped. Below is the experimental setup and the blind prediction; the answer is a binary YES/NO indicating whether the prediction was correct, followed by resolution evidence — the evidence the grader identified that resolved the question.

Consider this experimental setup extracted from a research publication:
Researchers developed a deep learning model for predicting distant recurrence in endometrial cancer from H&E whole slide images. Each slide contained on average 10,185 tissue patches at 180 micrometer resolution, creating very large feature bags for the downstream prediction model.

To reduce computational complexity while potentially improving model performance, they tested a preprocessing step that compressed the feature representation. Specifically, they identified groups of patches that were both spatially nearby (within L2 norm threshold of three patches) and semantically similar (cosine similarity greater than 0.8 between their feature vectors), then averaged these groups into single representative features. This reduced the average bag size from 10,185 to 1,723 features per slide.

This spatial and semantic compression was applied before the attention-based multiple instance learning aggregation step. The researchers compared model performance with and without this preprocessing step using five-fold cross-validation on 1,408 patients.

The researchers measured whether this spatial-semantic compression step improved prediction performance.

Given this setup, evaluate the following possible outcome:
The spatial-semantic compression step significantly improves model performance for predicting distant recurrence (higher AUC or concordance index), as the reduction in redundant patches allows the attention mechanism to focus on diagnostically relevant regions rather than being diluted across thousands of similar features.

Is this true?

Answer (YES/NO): NO